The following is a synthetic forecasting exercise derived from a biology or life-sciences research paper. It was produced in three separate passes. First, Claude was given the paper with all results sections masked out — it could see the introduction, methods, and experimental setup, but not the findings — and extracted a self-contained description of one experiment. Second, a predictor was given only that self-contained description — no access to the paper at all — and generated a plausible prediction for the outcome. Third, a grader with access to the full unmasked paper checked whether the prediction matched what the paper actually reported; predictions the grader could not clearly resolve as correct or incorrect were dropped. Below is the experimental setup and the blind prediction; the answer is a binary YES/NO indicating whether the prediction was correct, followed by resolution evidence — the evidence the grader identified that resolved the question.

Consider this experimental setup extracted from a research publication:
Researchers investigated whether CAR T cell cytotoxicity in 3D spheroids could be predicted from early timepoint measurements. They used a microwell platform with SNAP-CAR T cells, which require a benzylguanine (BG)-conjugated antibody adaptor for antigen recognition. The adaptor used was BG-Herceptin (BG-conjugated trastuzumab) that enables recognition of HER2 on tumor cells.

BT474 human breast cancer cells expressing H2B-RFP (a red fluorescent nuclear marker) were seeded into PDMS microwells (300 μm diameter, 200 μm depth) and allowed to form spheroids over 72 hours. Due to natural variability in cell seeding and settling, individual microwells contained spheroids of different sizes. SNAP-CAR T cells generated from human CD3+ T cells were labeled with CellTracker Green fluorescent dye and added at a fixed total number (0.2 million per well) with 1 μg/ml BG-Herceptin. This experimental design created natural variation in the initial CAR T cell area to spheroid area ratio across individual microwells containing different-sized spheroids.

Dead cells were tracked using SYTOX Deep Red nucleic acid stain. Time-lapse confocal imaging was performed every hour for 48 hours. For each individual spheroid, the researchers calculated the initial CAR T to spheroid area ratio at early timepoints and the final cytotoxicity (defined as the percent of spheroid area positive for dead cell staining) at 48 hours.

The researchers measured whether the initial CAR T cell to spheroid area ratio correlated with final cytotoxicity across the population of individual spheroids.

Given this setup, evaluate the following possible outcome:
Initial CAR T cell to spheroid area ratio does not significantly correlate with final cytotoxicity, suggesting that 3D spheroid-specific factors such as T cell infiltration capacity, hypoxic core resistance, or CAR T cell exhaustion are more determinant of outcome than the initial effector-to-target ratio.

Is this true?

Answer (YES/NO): NO